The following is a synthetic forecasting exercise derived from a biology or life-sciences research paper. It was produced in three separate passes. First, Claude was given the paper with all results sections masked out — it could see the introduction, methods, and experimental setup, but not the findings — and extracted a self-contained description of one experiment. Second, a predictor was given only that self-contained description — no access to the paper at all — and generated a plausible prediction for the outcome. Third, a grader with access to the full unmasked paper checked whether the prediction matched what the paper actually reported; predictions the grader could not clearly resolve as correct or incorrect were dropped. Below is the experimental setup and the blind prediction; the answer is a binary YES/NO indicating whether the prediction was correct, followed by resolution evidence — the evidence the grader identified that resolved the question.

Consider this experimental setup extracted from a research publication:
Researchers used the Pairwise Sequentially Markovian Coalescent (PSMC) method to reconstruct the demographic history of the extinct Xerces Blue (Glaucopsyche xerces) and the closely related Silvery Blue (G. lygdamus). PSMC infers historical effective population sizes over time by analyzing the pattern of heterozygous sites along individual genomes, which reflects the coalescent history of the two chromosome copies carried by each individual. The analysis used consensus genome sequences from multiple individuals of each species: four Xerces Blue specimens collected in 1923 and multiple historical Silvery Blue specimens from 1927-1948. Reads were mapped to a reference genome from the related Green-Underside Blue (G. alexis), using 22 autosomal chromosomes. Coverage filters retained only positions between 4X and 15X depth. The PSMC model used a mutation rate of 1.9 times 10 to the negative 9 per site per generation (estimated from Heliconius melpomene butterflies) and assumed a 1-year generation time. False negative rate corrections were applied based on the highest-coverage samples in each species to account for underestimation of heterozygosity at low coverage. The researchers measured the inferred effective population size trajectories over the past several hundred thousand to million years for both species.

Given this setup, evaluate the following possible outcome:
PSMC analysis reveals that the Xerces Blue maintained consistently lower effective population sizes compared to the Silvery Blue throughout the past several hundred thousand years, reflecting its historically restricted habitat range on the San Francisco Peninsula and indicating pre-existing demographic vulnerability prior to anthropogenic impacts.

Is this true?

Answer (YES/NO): NO